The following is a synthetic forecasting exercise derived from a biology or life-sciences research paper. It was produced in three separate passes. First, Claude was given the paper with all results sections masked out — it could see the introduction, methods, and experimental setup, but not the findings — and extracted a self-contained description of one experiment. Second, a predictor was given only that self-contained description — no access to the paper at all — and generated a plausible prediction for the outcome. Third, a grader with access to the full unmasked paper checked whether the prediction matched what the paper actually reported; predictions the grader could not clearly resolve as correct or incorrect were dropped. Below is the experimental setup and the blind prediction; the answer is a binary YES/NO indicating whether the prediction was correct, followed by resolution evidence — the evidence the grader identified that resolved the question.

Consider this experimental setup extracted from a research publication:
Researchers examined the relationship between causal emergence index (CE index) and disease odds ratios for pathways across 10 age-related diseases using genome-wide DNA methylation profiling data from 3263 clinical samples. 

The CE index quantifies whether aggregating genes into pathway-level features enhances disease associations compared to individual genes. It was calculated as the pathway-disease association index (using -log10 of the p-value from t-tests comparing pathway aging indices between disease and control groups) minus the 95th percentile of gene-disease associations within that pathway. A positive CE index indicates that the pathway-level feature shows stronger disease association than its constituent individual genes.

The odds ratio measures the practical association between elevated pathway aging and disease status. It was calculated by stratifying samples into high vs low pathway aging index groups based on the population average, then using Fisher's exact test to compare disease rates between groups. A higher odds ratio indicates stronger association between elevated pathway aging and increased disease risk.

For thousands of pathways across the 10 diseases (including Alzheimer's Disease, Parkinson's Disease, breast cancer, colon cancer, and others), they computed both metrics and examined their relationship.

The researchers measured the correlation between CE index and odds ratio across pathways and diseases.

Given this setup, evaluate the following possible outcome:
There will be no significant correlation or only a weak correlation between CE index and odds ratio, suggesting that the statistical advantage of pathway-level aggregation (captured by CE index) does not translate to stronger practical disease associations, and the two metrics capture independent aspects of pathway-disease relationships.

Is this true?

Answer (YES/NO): NO